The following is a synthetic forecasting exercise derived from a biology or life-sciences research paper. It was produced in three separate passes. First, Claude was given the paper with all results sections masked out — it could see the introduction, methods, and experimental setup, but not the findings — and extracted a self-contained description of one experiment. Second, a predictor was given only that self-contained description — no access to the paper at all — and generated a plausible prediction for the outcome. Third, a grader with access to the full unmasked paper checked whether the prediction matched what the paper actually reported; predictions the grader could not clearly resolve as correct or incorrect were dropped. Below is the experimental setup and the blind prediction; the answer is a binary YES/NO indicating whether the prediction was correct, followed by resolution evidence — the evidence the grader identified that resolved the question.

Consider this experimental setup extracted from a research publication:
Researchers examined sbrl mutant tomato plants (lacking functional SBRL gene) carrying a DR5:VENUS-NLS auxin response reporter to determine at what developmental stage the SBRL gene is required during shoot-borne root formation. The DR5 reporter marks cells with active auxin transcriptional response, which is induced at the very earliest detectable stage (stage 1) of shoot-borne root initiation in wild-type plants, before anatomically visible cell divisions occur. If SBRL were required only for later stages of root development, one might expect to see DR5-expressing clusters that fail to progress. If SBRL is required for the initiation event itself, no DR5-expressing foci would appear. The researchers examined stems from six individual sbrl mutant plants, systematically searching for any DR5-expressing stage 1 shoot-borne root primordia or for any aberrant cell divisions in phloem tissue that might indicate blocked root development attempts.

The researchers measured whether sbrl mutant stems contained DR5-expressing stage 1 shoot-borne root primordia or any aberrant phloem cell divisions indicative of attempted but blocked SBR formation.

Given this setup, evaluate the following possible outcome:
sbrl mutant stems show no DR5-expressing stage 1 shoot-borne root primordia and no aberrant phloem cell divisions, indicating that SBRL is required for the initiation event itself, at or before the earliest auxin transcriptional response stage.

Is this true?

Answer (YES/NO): YES